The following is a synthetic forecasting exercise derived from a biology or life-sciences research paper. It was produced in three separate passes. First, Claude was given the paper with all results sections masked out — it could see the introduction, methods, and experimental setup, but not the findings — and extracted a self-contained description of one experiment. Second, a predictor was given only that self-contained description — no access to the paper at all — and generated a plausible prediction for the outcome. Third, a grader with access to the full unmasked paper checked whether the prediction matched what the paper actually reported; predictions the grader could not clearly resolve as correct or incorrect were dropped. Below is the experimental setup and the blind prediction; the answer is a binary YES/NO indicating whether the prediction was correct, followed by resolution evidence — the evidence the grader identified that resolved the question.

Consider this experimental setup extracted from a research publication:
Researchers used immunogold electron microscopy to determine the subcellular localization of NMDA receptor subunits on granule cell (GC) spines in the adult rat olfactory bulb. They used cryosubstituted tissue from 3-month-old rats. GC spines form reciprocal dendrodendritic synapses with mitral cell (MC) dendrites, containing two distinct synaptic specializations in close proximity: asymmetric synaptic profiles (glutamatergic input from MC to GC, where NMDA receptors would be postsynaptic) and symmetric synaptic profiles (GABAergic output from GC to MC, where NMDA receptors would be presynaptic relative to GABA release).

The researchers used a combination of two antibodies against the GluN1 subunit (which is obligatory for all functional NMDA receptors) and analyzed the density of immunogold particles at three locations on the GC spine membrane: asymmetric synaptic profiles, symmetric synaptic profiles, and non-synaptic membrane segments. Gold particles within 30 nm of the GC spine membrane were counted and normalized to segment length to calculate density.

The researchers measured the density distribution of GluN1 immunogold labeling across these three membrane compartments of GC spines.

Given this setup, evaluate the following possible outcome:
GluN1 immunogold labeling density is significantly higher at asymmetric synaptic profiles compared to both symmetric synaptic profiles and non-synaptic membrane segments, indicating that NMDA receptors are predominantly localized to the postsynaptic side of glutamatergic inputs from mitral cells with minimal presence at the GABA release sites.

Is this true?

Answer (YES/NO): NO